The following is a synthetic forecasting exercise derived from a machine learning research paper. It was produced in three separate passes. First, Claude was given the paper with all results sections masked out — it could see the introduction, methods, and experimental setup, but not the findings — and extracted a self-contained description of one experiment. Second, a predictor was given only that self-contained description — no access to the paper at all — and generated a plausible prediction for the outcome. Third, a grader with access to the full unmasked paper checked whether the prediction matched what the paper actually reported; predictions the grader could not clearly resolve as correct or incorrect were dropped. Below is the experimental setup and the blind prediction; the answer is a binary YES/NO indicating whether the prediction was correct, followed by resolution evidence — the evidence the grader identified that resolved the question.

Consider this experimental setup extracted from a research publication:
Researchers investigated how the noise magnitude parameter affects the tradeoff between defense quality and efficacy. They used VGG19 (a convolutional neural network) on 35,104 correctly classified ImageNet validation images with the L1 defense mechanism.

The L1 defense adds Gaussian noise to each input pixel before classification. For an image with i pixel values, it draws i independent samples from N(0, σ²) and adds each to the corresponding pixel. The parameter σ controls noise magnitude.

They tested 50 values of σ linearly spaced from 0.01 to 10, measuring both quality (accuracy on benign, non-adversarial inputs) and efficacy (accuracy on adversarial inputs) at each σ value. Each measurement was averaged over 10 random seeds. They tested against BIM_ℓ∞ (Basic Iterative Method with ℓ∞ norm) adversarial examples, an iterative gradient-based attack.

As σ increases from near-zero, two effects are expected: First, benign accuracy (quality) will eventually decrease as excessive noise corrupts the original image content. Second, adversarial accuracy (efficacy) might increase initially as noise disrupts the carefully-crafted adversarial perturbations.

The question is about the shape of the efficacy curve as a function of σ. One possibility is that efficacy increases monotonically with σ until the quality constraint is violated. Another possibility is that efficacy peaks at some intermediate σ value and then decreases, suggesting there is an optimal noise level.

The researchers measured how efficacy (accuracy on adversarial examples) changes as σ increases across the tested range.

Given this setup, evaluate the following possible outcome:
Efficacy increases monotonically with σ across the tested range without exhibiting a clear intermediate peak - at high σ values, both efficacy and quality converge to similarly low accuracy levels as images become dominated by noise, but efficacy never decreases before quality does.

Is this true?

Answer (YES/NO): NO